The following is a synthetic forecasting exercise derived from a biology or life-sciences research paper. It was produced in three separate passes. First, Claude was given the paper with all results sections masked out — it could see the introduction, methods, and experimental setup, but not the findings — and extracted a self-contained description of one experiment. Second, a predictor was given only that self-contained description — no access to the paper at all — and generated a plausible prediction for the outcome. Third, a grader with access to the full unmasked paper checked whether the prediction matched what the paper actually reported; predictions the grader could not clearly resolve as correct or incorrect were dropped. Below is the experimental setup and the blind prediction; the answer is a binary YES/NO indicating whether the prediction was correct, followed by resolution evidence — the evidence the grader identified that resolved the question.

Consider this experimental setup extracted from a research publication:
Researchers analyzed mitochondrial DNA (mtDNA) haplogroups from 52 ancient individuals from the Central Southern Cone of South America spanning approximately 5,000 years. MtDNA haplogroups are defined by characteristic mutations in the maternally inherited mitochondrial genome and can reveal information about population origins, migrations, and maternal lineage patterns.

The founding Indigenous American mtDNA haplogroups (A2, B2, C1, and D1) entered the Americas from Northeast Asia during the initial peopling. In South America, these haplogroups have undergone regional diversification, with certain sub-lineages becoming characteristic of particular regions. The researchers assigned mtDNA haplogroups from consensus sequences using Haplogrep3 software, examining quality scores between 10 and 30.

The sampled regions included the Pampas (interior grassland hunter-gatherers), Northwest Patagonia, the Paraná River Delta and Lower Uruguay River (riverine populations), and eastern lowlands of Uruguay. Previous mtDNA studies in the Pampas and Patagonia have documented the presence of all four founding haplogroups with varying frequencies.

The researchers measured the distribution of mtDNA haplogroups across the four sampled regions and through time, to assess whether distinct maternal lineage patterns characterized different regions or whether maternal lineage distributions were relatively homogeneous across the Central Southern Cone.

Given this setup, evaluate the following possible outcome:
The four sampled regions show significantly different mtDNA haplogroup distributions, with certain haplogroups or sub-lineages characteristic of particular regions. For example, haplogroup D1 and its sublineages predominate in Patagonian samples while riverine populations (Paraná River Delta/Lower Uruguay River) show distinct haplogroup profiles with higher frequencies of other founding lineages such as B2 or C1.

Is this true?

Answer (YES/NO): NO